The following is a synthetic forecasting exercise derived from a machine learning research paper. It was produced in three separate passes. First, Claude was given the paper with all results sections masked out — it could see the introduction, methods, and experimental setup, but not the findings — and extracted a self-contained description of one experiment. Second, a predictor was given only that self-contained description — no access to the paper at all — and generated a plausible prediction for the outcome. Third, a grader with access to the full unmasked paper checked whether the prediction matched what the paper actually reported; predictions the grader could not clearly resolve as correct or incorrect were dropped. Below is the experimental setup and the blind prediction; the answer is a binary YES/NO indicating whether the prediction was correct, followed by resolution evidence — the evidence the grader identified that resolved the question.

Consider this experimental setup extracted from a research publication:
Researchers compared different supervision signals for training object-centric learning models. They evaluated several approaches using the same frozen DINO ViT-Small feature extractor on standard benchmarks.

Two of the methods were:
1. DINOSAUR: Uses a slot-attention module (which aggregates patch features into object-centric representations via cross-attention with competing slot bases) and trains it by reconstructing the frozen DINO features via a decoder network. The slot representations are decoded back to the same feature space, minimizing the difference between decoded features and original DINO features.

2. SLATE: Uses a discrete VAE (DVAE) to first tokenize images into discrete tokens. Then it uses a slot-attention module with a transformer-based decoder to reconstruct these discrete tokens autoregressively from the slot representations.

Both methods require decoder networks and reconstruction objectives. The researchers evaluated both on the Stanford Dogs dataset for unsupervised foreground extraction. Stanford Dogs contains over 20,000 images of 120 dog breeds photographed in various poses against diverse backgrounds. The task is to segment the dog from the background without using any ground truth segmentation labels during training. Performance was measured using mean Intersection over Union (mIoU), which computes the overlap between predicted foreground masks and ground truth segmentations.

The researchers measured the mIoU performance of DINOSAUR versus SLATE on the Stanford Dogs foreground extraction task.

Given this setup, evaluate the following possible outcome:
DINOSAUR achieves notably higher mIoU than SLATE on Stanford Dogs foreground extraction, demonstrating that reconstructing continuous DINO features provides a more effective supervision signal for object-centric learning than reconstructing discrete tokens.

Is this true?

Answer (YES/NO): YES